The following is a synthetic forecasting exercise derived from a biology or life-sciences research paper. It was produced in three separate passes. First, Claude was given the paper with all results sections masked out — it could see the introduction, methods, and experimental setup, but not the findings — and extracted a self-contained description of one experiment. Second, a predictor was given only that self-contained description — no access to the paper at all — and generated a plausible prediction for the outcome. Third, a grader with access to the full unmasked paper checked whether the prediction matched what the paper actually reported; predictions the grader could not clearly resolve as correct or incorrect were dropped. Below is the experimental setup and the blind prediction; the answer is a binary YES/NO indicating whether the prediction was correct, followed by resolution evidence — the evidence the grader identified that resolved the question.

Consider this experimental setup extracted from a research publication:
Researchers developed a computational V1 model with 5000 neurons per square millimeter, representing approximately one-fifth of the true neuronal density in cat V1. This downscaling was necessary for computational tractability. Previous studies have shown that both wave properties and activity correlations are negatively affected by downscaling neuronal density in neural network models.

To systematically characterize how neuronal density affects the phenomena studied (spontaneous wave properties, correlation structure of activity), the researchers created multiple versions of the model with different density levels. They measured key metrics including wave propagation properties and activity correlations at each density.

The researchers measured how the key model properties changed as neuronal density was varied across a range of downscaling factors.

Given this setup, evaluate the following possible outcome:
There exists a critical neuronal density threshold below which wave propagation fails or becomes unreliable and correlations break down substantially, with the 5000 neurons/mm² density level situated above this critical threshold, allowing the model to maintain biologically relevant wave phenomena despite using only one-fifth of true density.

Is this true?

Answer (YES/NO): NO